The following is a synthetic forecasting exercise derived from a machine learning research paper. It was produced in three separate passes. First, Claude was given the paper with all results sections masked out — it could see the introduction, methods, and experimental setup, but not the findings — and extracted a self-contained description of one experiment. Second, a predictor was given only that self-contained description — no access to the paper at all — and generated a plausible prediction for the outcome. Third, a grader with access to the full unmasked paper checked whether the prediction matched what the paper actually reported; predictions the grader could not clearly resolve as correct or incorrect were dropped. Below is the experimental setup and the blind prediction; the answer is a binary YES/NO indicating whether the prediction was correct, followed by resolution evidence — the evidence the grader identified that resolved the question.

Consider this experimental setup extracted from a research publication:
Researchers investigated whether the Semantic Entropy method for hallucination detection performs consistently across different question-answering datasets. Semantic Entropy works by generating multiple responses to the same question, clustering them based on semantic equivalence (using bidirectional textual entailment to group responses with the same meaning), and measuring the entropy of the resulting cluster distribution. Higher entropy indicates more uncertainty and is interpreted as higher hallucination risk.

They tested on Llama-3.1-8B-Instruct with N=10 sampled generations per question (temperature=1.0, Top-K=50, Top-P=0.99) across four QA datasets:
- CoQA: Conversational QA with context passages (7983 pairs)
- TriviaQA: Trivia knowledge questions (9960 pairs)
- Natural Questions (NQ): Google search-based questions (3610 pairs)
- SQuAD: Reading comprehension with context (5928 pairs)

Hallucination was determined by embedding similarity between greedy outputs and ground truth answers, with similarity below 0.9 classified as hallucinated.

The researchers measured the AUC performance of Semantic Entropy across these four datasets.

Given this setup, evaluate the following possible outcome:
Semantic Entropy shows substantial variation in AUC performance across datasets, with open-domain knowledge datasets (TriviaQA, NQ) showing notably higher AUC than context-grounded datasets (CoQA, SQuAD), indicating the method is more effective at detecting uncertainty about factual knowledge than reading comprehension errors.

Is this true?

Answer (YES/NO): NO